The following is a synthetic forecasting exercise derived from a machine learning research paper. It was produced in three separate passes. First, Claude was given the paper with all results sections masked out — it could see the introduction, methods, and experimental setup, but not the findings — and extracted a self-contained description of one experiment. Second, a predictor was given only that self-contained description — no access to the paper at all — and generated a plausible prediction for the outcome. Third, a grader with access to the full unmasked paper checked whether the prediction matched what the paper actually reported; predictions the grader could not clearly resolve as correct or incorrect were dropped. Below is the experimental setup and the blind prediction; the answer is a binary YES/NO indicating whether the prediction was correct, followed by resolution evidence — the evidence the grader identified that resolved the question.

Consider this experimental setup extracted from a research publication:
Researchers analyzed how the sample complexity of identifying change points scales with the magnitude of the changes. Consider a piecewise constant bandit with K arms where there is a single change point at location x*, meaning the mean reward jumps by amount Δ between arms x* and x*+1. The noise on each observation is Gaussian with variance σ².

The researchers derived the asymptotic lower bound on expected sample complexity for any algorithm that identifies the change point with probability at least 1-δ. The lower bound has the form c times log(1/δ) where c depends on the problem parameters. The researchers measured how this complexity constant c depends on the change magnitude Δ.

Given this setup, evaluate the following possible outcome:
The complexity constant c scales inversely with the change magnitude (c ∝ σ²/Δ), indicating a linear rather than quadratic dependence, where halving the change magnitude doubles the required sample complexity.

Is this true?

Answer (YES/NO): NO